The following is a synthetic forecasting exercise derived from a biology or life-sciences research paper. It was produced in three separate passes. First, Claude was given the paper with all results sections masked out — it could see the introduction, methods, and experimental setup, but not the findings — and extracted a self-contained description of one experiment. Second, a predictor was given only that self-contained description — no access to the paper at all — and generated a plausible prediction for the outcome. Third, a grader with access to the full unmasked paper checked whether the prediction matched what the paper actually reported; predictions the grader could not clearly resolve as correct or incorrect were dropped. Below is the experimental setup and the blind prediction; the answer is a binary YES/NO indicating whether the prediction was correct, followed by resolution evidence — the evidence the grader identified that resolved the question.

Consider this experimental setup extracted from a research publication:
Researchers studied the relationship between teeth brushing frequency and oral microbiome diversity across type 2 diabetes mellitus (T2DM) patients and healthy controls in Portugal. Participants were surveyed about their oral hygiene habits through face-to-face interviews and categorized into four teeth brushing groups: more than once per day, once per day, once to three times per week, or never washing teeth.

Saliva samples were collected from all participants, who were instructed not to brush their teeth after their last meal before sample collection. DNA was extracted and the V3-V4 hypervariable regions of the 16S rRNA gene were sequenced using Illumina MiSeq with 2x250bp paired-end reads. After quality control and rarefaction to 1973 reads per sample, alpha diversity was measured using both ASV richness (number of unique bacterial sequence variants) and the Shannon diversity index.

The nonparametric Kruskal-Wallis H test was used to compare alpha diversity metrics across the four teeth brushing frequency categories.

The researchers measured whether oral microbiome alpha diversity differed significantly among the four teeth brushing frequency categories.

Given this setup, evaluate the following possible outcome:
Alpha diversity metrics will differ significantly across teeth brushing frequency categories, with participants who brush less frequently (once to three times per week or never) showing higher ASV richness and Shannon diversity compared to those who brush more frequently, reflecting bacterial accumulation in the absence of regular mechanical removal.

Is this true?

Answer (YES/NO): NO